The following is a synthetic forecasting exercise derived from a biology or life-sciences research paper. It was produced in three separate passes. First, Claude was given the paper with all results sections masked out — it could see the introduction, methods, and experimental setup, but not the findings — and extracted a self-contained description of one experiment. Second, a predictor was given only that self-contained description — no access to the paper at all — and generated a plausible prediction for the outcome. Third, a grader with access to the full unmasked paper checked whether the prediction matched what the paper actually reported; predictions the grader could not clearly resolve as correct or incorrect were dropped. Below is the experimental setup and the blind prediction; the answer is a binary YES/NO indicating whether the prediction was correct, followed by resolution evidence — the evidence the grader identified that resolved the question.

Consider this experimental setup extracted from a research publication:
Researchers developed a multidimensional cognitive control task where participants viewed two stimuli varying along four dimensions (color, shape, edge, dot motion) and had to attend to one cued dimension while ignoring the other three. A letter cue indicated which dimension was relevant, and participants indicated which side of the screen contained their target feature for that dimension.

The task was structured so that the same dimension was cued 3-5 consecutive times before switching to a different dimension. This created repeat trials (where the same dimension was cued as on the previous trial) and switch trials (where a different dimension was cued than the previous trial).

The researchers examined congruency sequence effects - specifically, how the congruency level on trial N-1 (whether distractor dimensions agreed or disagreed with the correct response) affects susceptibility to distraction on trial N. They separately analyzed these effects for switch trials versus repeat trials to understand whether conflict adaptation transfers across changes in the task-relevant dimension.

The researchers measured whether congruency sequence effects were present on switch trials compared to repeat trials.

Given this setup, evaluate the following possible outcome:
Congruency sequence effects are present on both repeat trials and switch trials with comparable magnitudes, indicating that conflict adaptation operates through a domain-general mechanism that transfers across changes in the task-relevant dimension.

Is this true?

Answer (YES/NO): NO